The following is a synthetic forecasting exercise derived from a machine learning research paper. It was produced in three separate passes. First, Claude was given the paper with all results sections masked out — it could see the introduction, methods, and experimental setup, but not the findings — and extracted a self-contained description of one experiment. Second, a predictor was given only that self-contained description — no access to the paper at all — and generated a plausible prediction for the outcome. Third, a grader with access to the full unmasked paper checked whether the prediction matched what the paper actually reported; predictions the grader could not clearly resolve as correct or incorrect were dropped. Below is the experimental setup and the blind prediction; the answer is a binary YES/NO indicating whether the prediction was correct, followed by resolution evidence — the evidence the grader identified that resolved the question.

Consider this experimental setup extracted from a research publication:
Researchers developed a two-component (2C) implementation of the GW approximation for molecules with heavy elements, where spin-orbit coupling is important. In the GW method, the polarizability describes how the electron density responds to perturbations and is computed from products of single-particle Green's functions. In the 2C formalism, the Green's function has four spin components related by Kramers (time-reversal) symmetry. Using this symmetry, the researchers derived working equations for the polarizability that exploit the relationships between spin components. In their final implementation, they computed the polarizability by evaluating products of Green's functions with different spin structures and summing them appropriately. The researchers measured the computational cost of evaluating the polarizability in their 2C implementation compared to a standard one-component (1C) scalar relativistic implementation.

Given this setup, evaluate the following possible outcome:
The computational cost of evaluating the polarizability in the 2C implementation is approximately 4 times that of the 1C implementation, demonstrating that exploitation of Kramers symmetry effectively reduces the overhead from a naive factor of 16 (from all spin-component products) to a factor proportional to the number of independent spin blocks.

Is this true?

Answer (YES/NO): YES